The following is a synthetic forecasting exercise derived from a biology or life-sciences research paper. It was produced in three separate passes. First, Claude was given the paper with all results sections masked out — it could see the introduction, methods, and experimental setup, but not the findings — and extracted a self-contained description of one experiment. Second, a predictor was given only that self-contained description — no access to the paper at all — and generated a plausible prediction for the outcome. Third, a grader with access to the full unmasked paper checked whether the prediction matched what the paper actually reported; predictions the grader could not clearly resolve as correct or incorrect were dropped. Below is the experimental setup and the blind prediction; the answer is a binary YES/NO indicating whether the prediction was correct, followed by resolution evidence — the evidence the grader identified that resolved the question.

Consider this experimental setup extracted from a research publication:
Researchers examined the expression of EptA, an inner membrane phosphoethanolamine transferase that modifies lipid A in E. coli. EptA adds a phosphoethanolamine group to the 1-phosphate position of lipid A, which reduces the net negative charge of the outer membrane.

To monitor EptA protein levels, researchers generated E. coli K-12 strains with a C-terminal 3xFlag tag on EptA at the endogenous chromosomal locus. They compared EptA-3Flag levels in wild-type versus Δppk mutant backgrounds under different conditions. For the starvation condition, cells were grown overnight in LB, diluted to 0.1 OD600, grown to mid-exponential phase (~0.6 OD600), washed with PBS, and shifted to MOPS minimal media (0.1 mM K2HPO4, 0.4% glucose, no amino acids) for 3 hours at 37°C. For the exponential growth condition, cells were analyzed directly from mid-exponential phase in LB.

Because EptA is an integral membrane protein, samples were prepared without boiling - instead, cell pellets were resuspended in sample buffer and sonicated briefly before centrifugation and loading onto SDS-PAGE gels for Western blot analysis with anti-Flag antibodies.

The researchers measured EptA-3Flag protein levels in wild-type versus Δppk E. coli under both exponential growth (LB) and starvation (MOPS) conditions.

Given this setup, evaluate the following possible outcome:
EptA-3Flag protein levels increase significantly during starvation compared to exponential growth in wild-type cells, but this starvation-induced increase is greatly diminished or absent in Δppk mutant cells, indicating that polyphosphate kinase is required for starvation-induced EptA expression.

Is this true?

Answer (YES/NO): YES